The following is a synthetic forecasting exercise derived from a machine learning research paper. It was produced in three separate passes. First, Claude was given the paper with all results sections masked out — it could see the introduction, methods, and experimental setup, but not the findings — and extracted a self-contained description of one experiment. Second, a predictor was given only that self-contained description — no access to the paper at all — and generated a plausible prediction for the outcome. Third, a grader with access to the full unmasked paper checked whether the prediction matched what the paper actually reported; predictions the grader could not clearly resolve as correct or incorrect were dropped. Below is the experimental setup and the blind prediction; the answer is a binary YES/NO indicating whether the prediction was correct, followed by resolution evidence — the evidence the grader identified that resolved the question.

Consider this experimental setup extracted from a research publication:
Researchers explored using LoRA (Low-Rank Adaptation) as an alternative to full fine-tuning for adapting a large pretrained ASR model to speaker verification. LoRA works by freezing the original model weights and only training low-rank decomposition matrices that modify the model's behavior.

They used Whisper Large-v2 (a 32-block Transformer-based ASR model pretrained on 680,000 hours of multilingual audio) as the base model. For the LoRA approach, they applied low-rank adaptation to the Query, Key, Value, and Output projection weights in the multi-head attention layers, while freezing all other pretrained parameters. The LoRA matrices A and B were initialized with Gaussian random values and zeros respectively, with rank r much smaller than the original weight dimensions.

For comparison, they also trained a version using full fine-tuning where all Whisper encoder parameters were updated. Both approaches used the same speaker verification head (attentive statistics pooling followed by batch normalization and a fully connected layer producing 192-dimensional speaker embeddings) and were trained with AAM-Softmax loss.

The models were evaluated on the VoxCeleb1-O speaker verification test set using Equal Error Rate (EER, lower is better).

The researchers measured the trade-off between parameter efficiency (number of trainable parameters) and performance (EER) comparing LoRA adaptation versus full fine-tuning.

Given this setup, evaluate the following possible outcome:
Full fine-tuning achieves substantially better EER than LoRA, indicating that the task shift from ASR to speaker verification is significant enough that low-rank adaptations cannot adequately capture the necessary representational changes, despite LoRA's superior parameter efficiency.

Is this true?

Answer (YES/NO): NO